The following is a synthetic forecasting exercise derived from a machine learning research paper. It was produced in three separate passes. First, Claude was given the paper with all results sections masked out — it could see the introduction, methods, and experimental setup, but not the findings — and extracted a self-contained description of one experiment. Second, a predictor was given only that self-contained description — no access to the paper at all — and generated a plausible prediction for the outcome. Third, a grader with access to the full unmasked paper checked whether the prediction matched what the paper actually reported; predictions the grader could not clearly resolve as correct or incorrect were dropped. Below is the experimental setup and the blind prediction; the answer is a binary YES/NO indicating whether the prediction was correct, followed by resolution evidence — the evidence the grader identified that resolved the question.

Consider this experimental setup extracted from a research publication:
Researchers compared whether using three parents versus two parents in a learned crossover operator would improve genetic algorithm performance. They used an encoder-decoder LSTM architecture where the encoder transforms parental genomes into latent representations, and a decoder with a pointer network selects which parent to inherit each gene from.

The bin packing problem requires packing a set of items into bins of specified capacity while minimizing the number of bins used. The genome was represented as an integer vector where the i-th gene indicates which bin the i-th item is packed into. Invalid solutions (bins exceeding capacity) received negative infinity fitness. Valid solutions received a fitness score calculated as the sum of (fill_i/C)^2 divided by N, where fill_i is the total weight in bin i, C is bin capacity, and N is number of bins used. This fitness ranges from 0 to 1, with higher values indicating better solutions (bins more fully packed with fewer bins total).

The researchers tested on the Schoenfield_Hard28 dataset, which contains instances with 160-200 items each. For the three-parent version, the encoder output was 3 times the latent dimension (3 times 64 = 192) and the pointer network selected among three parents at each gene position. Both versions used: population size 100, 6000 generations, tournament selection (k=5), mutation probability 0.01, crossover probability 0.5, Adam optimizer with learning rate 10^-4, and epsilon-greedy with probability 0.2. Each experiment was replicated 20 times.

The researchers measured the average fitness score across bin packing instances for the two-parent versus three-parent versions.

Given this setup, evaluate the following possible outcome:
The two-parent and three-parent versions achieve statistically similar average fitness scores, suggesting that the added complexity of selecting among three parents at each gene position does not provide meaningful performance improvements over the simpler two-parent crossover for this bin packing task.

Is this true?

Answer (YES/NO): NO